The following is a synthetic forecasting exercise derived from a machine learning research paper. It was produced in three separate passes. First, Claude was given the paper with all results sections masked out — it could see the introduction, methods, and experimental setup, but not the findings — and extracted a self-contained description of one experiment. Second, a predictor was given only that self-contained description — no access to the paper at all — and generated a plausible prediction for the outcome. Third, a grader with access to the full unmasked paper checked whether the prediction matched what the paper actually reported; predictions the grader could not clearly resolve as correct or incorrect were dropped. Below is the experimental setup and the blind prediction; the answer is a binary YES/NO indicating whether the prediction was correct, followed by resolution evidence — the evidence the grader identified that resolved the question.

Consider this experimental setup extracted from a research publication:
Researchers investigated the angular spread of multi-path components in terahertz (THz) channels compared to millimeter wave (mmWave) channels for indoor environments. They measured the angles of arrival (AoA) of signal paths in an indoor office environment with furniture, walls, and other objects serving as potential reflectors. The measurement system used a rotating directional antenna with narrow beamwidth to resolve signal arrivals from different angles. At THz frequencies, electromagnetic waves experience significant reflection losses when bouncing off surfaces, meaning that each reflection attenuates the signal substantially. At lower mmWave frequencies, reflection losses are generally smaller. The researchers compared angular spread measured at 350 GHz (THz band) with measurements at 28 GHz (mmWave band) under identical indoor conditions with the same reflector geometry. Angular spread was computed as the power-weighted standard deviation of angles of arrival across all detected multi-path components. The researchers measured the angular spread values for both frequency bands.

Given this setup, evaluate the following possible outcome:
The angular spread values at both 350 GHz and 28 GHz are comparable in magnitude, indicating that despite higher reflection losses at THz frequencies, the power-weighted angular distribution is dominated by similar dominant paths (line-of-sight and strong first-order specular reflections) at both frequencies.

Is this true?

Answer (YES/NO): NO